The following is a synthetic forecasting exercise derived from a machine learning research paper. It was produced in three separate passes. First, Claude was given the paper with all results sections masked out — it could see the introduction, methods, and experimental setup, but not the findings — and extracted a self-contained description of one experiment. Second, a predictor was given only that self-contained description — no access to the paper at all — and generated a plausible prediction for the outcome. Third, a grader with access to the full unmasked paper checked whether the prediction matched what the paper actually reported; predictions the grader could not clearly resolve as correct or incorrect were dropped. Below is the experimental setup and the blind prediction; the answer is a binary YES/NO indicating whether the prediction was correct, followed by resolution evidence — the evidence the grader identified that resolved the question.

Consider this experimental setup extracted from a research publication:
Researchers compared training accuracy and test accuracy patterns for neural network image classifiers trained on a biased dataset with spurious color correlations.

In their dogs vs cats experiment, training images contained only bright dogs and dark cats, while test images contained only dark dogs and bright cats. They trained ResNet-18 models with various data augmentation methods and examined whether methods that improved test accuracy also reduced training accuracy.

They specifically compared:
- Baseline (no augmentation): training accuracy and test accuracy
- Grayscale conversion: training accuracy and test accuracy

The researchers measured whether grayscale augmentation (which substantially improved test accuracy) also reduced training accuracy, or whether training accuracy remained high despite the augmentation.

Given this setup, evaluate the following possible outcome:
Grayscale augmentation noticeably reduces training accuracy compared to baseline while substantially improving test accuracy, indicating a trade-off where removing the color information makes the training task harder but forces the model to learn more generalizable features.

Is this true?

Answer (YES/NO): NO